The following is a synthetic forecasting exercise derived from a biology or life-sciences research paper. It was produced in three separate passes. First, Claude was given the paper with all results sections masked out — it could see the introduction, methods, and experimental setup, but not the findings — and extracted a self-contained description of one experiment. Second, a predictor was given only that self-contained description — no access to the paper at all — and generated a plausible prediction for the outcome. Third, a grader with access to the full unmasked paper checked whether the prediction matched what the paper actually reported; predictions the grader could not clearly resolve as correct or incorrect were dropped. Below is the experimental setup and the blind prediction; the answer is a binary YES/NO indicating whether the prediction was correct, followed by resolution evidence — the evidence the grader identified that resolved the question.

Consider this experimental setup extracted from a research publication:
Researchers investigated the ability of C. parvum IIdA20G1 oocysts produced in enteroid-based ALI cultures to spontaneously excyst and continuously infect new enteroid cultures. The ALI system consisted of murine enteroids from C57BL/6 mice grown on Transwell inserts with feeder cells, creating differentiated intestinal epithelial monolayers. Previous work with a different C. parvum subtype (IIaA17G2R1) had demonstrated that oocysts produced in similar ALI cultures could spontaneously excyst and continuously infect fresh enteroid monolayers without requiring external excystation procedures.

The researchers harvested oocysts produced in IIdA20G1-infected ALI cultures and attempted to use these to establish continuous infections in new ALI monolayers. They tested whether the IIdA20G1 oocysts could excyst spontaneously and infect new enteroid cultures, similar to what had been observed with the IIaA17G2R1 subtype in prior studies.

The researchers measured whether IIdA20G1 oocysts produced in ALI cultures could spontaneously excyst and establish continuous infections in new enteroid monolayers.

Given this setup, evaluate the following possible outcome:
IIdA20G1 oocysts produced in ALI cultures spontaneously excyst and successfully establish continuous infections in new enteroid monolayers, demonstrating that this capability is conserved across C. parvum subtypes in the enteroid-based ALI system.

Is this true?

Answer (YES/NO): NO